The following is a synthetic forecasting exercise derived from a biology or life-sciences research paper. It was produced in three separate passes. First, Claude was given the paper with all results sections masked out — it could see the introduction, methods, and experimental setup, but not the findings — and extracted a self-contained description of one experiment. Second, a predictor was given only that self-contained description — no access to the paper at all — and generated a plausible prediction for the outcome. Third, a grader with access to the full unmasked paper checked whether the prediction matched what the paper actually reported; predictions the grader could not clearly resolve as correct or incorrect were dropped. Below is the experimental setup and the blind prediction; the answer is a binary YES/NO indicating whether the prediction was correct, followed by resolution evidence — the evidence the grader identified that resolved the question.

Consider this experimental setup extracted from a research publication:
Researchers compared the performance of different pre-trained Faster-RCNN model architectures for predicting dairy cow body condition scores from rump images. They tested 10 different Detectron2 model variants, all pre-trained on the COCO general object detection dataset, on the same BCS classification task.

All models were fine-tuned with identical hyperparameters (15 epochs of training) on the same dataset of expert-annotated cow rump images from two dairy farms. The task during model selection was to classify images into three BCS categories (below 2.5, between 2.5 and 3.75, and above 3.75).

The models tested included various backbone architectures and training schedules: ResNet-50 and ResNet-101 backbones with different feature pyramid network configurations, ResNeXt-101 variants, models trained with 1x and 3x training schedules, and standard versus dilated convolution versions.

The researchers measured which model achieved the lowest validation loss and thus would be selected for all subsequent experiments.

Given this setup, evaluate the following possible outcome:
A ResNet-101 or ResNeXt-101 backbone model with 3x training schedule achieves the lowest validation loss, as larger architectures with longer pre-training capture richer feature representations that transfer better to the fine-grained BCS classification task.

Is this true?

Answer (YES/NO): NO